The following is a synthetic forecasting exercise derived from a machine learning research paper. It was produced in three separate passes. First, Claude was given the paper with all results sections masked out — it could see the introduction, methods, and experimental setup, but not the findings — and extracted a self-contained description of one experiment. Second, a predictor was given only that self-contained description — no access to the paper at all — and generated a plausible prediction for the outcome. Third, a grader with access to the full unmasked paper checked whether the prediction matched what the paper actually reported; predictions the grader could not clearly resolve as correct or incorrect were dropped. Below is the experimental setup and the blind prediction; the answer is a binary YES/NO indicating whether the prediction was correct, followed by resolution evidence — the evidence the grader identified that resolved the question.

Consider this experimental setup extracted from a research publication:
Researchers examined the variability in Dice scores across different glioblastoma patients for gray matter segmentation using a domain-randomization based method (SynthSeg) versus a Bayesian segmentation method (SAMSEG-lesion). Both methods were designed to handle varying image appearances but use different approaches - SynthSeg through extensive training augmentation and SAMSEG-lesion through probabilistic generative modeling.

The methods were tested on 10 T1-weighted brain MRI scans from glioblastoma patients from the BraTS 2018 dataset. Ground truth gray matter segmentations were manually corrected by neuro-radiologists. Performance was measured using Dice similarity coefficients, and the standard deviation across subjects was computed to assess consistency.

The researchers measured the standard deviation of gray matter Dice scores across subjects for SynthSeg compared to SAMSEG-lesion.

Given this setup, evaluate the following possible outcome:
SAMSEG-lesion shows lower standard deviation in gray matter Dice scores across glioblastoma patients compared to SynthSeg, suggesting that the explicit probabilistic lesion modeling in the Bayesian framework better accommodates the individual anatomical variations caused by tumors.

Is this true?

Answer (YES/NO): NO